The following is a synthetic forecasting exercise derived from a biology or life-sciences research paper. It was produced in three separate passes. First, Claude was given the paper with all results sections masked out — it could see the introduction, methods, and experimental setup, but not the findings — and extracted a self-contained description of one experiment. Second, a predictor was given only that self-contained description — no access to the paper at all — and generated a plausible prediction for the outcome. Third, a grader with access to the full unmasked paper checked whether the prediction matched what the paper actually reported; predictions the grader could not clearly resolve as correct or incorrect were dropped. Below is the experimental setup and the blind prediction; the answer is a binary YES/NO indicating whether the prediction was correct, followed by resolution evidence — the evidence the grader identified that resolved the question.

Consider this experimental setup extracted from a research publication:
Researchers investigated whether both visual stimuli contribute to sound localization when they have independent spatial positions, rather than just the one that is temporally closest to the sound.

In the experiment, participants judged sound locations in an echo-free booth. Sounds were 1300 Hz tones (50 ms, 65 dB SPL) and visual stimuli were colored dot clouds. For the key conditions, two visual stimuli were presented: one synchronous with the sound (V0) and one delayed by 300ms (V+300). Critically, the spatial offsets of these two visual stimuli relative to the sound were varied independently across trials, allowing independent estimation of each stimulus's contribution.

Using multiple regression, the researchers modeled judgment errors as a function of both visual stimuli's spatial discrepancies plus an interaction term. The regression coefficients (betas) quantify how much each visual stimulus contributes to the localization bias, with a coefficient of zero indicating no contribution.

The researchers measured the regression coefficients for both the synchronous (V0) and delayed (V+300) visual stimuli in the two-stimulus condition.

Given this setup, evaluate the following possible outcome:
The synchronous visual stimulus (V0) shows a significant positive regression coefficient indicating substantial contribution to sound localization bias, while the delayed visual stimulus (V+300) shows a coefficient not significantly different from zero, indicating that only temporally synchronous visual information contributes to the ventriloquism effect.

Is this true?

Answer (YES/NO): NO